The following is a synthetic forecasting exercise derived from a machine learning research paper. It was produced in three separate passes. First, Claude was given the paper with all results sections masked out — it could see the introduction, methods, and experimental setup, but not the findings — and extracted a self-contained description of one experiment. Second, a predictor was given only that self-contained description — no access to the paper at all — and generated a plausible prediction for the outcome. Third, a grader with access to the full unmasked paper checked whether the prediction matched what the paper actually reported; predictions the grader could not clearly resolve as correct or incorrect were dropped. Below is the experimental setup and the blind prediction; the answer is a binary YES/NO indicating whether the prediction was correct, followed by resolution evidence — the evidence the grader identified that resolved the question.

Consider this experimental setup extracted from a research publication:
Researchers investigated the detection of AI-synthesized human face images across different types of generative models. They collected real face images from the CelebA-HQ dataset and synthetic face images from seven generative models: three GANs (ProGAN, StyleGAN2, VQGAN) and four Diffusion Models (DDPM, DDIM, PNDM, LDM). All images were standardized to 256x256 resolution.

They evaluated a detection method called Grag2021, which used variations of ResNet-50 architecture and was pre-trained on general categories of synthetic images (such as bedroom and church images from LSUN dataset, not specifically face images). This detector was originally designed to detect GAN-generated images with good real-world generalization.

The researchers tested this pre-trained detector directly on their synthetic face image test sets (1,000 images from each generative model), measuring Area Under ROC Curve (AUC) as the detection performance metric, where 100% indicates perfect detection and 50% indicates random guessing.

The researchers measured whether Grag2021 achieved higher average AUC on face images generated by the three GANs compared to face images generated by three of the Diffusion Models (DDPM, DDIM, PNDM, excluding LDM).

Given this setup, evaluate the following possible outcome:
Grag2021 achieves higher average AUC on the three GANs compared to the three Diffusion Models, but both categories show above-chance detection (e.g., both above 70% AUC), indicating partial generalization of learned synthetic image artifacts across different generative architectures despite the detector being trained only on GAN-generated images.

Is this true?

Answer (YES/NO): NO